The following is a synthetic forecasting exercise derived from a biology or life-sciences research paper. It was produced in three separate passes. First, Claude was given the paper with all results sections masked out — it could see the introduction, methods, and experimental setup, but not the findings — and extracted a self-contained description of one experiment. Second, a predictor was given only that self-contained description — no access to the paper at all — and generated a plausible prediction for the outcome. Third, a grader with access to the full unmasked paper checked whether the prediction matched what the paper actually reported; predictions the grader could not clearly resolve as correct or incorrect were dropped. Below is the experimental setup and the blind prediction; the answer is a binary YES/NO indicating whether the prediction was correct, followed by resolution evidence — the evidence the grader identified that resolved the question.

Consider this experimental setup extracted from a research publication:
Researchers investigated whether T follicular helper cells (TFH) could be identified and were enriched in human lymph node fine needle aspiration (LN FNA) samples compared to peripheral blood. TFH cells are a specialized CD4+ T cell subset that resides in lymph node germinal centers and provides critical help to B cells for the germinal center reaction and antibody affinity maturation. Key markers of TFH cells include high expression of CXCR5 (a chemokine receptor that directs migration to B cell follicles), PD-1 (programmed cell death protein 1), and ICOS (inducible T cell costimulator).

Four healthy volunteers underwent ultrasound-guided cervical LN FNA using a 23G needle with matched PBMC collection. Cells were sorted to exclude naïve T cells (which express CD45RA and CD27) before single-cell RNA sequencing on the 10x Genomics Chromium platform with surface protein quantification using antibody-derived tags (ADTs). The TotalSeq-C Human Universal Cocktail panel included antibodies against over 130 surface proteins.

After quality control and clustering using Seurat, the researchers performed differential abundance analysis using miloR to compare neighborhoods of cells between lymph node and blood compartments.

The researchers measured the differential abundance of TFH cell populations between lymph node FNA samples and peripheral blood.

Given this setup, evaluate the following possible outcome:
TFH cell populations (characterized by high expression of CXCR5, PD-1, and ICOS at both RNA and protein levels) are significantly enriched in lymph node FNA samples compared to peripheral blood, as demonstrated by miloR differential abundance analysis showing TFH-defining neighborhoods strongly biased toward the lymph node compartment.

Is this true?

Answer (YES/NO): YES